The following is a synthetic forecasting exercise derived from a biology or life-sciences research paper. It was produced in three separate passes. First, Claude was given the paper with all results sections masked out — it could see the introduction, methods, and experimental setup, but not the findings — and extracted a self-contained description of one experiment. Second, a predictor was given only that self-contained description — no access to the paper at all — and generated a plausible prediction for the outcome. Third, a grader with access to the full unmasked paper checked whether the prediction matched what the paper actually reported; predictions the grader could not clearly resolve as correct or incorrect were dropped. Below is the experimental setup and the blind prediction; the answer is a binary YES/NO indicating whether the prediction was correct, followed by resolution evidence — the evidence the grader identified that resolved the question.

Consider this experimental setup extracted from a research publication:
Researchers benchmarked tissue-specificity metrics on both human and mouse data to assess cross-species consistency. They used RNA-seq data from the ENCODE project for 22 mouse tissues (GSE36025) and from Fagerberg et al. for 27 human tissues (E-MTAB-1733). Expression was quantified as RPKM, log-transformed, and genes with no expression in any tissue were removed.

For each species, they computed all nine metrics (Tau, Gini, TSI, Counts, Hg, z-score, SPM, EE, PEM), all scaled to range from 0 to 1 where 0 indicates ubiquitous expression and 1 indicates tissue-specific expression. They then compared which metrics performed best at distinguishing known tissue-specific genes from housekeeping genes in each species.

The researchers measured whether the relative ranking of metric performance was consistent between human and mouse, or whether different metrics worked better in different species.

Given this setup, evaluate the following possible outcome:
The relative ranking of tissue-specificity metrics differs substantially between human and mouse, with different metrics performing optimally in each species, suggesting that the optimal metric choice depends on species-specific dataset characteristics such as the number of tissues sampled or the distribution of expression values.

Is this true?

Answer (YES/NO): NO